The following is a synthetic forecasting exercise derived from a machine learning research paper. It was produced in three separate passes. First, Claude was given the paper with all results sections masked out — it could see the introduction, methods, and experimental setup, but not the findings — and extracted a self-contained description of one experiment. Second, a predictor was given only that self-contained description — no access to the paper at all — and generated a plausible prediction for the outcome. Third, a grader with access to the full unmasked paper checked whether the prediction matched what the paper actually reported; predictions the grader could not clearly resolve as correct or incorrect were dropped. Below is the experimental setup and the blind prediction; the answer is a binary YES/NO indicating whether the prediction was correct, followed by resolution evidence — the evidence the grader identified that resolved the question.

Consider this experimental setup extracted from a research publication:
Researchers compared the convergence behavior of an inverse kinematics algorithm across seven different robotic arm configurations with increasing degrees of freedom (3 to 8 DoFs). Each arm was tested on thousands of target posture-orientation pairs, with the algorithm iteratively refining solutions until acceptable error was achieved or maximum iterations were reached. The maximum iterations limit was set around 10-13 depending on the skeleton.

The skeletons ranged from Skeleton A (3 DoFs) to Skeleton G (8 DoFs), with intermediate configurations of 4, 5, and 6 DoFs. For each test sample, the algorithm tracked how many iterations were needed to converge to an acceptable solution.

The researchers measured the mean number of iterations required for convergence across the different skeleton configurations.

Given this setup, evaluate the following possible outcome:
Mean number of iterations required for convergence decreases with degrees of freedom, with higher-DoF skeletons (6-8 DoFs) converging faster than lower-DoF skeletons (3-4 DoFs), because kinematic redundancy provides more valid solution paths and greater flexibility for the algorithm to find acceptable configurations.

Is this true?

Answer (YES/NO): YES